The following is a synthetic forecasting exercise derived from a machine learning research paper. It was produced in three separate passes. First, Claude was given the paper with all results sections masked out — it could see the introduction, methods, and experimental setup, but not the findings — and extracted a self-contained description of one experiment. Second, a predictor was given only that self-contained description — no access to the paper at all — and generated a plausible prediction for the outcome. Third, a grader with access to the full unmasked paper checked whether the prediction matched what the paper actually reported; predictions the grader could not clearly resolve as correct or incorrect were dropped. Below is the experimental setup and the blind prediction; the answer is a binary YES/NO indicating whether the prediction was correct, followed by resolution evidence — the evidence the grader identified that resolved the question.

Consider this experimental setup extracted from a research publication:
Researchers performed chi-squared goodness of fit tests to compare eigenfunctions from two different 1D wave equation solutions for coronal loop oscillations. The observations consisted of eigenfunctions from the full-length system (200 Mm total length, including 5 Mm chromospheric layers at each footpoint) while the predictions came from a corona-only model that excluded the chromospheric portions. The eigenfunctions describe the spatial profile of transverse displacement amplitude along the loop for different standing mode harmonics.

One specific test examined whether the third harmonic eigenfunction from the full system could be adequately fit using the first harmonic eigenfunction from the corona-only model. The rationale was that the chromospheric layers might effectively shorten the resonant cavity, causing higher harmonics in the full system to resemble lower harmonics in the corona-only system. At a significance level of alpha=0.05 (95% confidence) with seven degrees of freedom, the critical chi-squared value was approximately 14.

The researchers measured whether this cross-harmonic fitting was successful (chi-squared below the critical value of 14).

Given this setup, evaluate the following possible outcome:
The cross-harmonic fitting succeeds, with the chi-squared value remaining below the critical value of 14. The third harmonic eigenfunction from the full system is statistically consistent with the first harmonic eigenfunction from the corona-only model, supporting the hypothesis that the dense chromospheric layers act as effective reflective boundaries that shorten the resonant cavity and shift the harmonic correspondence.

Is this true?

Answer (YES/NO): YES